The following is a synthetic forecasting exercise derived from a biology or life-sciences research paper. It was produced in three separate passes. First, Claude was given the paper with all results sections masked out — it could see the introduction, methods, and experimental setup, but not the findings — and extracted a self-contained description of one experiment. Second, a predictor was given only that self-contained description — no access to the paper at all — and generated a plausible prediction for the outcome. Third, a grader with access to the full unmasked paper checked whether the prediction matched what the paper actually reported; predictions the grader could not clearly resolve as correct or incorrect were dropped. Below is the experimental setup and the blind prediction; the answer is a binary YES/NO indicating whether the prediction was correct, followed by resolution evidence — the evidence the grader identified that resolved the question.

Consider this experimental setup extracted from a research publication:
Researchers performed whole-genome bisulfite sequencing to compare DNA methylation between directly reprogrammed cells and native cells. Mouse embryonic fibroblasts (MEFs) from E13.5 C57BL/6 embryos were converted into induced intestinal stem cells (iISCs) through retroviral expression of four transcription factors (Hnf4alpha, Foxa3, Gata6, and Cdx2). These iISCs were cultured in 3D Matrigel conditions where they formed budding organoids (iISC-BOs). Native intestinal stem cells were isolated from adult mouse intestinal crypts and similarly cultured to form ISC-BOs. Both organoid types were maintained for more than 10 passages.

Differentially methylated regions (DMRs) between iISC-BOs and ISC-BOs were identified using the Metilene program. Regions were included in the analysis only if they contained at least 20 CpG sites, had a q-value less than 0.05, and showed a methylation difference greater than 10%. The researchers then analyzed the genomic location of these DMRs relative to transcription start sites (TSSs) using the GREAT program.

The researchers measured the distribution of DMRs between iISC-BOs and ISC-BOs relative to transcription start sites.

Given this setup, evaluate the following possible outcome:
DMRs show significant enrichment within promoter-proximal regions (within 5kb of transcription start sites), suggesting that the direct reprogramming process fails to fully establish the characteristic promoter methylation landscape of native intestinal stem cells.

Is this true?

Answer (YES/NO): NO